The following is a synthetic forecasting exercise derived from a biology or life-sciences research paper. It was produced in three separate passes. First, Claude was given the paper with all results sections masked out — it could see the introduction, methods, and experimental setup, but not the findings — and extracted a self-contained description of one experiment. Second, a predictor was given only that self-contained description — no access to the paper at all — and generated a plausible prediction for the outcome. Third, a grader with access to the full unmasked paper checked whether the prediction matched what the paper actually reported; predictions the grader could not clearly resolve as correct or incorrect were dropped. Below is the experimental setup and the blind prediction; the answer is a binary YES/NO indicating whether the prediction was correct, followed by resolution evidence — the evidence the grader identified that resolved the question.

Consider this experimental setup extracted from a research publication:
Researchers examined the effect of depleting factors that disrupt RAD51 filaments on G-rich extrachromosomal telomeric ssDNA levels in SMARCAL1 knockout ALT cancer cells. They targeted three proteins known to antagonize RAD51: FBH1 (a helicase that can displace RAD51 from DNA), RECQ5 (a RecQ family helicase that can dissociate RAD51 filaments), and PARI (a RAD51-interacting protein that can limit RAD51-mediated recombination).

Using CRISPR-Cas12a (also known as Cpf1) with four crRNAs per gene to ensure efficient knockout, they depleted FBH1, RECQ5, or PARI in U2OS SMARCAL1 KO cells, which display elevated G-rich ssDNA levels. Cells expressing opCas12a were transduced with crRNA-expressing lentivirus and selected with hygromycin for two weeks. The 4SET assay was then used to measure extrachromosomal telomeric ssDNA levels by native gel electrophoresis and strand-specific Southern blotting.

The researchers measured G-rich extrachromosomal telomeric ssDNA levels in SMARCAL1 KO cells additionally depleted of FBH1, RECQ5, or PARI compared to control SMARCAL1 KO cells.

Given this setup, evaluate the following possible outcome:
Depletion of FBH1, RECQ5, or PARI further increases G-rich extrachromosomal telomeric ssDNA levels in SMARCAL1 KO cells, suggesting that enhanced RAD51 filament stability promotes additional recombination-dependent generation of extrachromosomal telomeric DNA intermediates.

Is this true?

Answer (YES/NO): NO